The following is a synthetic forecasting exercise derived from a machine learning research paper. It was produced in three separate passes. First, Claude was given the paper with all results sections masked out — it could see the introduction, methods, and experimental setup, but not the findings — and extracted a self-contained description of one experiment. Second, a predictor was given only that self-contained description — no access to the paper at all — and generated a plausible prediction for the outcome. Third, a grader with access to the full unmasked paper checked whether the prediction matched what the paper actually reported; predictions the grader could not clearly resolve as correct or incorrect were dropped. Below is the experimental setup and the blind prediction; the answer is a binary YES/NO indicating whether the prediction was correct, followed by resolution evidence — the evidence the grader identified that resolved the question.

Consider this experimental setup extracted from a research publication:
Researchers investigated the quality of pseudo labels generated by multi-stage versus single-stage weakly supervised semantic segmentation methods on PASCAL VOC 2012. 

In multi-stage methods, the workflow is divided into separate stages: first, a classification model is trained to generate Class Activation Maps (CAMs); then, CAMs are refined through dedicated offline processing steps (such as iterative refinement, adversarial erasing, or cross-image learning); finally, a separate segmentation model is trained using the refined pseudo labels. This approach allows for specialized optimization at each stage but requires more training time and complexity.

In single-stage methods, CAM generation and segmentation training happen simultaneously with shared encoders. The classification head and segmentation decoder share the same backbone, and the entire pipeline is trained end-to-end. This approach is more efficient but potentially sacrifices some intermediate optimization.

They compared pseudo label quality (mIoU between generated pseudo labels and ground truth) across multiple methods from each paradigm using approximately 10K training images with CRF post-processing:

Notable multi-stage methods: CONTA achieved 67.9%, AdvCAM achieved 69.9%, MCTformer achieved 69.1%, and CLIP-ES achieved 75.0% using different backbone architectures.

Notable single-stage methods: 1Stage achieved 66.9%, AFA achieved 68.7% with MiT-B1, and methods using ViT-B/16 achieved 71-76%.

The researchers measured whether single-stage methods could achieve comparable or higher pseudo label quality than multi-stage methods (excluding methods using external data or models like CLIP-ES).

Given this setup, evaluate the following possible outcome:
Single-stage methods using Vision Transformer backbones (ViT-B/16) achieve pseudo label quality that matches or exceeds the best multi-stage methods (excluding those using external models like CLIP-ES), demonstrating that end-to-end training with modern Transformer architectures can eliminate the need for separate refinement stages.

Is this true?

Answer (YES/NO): YES